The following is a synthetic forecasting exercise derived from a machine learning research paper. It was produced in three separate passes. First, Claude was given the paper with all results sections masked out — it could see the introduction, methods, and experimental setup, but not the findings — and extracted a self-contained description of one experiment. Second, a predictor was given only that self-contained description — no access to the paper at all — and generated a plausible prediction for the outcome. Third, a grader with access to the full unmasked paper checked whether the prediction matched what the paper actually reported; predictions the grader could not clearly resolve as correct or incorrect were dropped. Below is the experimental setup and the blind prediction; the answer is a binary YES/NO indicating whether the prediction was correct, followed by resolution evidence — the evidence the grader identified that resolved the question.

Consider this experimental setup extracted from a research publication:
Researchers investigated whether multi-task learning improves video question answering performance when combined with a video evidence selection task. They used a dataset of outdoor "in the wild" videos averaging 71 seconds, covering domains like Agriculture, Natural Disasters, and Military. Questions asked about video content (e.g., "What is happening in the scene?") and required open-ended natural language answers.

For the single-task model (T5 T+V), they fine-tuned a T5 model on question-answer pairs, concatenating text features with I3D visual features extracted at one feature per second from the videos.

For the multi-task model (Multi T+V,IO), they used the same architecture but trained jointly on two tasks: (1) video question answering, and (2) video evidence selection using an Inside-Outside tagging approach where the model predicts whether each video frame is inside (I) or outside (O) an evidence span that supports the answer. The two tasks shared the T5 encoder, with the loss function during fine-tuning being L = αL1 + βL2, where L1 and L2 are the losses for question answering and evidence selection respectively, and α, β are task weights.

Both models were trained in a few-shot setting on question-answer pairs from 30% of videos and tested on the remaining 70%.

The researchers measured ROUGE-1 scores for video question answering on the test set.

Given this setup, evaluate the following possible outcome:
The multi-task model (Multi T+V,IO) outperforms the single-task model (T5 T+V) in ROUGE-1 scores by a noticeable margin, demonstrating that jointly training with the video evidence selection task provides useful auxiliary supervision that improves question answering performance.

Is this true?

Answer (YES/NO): YES